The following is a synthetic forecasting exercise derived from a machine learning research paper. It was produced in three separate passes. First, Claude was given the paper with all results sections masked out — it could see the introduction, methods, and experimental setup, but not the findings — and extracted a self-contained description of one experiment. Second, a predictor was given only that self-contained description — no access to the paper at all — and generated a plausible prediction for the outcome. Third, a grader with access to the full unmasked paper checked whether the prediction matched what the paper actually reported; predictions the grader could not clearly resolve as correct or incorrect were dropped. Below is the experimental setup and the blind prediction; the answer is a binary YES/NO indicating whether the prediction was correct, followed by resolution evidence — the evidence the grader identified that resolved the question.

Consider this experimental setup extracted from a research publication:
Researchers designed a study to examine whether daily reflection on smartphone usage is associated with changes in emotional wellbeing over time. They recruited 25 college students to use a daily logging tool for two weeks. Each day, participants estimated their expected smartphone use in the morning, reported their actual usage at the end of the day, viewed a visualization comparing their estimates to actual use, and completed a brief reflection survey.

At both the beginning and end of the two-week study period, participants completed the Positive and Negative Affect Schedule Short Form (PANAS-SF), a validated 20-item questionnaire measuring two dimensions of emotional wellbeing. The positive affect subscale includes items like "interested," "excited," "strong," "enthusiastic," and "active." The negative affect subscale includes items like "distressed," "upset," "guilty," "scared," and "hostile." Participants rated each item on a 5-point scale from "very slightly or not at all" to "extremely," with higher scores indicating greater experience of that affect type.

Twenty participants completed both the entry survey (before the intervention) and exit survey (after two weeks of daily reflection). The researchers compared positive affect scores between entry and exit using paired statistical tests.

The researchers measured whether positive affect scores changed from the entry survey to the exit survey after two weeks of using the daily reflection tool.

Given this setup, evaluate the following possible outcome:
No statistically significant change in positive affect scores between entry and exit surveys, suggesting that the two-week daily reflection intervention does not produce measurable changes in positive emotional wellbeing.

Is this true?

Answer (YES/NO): NO